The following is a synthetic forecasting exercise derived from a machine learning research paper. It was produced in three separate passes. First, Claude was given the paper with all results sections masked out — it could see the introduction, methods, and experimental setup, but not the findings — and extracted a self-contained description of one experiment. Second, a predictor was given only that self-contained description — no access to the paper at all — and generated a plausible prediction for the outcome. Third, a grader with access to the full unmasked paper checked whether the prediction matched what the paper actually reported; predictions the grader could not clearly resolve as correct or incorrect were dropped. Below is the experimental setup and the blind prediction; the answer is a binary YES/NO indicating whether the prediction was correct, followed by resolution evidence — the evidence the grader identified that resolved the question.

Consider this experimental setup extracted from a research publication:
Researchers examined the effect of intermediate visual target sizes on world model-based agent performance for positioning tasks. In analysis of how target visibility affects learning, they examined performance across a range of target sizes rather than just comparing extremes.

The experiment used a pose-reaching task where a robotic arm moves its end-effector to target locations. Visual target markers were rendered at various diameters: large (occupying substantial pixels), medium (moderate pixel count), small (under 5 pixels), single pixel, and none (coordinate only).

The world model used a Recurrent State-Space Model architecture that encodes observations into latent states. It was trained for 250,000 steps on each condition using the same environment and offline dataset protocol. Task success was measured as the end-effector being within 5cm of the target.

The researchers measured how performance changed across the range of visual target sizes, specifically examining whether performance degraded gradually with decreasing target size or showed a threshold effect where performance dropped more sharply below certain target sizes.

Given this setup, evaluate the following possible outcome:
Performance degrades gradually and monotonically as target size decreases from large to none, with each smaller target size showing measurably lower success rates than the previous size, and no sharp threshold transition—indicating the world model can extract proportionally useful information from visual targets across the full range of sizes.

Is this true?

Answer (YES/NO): NO